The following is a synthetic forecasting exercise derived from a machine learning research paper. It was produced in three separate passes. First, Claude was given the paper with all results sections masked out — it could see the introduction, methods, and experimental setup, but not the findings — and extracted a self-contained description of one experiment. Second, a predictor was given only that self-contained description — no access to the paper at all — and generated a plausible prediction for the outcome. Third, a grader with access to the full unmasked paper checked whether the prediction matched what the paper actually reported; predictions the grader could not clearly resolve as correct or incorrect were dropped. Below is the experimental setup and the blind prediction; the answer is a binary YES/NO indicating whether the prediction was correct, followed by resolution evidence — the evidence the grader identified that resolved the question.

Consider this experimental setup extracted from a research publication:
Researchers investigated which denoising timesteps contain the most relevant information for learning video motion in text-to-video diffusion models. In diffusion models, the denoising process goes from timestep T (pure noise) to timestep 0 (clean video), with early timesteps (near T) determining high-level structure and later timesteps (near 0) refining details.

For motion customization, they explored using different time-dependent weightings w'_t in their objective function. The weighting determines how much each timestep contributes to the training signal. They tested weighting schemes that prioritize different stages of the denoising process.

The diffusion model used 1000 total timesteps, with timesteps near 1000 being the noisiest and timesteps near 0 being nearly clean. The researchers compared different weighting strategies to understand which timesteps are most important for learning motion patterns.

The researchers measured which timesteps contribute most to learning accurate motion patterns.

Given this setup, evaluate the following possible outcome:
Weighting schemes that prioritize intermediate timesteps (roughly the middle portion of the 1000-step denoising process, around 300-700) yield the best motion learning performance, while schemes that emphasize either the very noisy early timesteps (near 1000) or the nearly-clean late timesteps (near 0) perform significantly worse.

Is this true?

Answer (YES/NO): NO